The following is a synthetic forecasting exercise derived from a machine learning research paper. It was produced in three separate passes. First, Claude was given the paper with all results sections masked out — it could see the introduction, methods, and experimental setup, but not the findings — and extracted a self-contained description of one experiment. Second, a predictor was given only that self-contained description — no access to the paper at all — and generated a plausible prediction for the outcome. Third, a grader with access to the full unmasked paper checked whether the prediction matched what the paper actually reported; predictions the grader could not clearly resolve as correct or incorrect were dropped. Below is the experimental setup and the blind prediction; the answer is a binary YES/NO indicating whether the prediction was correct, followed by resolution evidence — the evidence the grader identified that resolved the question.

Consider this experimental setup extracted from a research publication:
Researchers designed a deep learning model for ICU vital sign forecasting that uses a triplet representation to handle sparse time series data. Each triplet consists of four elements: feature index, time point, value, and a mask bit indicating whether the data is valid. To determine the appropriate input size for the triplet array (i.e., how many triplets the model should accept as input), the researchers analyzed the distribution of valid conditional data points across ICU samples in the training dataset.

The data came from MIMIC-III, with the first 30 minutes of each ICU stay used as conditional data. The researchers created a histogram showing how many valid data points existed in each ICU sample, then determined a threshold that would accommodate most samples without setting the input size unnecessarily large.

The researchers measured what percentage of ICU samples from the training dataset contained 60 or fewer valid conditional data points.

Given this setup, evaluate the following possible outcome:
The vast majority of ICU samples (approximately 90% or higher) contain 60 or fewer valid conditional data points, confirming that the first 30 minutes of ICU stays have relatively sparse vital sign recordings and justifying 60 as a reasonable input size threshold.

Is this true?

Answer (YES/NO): YES